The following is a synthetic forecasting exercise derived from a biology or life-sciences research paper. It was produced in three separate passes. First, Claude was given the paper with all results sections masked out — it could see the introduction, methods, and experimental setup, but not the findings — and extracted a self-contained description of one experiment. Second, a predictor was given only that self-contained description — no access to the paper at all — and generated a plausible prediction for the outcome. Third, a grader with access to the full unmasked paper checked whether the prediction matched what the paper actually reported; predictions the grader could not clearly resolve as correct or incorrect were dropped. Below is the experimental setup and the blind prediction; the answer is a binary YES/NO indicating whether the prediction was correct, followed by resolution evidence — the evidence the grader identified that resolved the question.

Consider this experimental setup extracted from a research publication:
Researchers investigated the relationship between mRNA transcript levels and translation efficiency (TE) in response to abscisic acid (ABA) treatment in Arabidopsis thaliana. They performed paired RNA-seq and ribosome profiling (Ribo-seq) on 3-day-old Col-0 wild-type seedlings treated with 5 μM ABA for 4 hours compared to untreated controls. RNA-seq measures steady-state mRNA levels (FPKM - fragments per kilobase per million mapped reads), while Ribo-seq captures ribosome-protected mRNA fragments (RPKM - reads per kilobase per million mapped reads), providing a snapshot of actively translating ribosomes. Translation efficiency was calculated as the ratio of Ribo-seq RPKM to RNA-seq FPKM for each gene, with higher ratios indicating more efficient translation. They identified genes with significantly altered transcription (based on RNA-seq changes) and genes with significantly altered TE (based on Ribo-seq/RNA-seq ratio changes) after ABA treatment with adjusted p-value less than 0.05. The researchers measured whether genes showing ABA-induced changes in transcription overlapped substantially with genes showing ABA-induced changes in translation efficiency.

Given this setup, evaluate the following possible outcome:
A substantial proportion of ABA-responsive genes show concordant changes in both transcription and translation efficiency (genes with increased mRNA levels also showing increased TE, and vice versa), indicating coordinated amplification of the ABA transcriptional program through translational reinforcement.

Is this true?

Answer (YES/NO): NO